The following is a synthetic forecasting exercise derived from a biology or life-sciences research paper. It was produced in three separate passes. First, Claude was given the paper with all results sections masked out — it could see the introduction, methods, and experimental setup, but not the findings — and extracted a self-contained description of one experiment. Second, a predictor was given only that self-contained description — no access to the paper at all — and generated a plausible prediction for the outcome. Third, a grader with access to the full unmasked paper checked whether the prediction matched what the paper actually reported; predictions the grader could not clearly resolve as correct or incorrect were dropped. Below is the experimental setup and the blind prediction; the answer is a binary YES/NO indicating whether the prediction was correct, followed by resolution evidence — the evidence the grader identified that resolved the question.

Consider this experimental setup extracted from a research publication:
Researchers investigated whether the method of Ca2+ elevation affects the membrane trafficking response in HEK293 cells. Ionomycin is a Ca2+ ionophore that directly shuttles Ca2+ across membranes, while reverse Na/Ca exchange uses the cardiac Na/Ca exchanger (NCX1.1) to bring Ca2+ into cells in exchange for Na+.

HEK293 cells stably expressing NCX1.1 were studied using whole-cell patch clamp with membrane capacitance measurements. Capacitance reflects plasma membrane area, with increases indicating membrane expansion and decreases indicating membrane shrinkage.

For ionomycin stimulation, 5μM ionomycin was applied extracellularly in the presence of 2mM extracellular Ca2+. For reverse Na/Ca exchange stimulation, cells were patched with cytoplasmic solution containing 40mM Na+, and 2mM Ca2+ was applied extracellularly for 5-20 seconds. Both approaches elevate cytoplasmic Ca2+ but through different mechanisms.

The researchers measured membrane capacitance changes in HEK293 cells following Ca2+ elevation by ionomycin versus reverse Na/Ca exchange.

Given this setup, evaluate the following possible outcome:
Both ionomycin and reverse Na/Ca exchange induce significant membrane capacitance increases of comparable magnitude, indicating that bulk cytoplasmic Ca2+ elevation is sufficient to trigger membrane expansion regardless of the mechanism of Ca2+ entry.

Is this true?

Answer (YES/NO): YES